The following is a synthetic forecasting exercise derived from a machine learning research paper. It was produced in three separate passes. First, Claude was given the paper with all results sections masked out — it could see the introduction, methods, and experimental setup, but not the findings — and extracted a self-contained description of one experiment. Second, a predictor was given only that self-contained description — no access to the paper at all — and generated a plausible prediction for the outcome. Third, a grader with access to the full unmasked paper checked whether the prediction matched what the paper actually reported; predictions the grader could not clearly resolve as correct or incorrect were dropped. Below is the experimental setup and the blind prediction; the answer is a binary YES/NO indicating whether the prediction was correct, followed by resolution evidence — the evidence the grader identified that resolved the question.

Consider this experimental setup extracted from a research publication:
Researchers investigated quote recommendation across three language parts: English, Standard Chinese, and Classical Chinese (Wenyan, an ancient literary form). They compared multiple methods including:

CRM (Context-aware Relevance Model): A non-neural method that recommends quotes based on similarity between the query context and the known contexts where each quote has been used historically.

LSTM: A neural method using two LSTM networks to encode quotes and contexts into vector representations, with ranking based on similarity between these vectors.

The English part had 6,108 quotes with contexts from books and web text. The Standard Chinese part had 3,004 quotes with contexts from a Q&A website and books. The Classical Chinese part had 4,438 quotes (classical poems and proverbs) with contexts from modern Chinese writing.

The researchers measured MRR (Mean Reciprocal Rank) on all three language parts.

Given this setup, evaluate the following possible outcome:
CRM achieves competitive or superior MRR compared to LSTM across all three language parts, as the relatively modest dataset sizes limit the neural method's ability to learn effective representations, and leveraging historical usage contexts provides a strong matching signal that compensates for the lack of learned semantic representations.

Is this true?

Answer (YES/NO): NO